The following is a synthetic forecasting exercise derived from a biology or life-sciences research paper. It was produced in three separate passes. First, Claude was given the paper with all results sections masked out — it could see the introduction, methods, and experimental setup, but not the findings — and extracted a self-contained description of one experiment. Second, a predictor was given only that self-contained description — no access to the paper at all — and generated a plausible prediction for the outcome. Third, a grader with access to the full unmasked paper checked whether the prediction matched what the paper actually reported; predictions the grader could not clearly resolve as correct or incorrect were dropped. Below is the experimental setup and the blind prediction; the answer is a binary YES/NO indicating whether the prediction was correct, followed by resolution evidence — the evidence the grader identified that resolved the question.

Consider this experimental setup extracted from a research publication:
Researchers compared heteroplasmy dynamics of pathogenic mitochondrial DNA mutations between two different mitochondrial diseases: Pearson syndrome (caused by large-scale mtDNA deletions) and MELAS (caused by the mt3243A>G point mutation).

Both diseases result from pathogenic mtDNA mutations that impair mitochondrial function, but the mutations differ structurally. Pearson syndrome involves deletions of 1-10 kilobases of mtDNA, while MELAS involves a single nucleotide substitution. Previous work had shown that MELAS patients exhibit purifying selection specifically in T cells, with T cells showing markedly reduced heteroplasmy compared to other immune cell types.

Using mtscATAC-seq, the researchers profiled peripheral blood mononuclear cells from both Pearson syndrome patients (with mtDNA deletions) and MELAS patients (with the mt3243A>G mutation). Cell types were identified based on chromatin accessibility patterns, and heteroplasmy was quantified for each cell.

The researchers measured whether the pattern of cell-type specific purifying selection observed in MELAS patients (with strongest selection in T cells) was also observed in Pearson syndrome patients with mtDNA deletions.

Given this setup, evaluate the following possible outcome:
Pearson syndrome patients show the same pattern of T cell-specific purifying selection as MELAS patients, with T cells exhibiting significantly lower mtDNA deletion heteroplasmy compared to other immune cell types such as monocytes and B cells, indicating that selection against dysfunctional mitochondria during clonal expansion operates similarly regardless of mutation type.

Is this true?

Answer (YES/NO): NO